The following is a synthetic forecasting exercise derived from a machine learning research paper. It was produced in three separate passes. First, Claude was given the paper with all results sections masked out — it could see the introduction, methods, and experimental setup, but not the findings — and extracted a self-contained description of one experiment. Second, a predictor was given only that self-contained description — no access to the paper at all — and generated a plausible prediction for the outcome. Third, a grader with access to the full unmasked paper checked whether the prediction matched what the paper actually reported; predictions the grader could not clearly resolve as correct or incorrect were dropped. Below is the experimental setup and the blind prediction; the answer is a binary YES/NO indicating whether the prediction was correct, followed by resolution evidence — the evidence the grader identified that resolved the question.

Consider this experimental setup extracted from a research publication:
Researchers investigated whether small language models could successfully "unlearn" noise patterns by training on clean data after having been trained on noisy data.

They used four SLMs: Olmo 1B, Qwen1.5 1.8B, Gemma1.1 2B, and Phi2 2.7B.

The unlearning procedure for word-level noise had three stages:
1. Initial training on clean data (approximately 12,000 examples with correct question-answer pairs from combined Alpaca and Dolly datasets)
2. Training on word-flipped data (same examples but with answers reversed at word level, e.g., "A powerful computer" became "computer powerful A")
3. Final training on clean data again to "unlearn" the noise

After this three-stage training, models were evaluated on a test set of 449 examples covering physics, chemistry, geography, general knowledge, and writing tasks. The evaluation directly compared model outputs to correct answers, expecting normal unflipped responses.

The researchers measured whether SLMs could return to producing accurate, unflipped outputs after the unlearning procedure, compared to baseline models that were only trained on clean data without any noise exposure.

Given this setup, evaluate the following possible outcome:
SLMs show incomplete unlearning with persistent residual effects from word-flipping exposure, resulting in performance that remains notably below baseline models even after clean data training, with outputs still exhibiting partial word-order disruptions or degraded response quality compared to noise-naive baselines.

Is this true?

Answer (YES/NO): NO